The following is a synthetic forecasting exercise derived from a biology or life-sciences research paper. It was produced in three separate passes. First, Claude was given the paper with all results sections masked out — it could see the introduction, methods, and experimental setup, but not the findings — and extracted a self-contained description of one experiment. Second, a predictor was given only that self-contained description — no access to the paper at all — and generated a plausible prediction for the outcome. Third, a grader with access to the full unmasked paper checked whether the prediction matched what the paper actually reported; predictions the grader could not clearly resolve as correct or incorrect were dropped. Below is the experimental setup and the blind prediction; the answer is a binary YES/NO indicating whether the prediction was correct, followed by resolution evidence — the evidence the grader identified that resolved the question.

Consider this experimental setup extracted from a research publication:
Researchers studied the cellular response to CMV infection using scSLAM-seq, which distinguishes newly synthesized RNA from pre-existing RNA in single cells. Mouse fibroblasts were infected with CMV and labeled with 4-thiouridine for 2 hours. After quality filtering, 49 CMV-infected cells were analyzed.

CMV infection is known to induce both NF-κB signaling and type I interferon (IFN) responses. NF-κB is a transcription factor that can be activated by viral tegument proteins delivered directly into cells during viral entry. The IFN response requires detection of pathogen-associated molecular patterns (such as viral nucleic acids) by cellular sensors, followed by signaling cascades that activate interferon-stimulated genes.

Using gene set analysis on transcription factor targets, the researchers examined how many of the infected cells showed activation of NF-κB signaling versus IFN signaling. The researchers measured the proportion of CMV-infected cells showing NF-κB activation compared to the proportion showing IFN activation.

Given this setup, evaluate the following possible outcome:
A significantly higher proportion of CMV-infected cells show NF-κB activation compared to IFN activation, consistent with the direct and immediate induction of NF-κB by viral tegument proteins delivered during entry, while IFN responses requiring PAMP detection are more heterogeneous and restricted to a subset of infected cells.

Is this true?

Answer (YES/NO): YES